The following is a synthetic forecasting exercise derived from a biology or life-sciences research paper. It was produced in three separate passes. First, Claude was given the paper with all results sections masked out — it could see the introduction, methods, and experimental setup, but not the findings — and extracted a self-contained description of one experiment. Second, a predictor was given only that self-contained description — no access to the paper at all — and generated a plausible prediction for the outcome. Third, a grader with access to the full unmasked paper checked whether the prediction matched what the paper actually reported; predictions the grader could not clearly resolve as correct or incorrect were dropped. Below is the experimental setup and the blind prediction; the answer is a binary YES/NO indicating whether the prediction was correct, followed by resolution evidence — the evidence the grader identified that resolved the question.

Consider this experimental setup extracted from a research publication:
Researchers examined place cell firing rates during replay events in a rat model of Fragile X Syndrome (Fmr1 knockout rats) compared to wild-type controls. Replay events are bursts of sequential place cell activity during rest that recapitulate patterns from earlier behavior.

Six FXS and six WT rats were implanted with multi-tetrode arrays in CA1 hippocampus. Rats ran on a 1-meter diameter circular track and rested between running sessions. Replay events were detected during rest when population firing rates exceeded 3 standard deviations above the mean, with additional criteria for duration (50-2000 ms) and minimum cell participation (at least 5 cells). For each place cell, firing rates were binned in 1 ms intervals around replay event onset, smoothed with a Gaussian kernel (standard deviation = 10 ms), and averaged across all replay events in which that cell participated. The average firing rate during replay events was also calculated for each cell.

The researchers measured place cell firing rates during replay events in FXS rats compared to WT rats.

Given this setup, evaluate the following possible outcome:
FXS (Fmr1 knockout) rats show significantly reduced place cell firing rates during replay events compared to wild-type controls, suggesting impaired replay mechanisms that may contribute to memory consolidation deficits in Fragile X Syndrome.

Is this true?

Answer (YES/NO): YES